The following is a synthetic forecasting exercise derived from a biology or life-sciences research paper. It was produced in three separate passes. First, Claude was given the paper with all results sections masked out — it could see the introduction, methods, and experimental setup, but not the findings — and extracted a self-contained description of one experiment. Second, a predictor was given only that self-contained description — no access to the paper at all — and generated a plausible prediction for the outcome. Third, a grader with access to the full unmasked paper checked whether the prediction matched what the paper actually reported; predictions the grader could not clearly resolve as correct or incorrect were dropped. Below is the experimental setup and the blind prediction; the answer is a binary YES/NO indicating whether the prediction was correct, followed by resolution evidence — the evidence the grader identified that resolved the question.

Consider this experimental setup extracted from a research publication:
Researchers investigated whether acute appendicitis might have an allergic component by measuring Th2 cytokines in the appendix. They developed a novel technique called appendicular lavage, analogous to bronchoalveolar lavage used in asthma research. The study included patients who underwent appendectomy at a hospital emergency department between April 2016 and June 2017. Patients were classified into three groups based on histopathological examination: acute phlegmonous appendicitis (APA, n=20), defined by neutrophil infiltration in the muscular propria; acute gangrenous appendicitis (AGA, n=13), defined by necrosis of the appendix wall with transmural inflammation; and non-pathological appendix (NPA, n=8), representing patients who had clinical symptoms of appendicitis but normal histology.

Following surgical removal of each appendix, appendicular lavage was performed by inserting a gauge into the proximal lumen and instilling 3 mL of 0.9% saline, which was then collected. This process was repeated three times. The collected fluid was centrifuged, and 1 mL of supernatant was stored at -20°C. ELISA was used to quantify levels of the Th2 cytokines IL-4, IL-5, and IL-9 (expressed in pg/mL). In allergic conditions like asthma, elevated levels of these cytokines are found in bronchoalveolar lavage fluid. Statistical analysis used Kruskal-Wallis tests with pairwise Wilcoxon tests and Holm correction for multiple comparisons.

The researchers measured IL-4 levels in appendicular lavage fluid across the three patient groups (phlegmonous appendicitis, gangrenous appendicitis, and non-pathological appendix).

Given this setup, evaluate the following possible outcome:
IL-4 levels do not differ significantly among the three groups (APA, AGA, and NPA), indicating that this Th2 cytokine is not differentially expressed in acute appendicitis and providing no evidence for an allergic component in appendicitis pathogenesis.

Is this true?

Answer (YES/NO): NO